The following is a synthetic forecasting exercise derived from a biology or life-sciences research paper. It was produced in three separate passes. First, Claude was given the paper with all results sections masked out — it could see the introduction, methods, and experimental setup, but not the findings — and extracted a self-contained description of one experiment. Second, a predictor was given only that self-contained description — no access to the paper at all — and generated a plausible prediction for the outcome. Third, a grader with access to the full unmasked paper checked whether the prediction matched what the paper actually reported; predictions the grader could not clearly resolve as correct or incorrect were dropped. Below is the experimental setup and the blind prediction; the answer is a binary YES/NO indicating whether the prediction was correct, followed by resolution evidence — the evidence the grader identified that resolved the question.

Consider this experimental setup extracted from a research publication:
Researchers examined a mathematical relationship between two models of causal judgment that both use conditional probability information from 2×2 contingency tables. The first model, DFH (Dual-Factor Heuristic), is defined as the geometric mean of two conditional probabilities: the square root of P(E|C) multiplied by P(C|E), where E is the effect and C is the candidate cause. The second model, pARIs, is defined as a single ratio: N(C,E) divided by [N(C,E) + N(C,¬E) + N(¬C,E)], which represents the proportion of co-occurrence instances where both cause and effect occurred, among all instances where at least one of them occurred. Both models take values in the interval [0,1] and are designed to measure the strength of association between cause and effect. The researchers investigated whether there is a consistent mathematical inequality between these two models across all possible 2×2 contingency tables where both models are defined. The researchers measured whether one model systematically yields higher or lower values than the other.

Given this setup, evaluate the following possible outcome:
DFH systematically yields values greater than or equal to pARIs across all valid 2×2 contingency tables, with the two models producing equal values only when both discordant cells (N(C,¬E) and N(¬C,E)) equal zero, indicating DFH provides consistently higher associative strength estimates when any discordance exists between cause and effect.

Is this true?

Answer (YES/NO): YES